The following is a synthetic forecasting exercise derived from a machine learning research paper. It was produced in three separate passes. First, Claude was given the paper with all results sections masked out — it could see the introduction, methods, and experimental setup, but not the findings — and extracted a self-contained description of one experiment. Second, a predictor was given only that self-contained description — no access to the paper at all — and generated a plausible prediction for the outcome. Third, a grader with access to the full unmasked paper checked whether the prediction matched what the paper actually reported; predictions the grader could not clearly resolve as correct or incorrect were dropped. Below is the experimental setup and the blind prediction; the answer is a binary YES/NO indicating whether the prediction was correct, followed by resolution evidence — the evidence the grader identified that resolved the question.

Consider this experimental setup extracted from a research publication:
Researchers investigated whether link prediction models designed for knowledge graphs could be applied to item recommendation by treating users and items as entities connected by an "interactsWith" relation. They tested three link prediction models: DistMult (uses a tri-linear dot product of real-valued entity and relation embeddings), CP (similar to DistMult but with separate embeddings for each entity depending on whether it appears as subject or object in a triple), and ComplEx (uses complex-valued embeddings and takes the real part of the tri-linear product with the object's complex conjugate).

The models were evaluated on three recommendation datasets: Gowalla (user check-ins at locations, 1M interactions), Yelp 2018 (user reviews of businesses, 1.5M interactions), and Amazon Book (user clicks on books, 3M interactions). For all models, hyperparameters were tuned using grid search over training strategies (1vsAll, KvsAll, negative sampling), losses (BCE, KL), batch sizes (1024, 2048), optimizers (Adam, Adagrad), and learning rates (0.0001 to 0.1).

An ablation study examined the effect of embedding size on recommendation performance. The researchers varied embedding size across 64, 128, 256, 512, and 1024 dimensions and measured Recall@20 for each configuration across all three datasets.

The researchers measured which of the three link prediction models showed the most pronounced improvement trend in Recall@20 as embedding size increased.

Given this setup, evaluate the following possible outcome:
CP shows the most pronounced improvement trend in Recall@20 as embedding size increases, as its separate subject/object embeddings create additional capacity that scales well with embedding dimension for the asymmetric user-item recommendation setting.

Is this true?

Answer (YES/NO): NO